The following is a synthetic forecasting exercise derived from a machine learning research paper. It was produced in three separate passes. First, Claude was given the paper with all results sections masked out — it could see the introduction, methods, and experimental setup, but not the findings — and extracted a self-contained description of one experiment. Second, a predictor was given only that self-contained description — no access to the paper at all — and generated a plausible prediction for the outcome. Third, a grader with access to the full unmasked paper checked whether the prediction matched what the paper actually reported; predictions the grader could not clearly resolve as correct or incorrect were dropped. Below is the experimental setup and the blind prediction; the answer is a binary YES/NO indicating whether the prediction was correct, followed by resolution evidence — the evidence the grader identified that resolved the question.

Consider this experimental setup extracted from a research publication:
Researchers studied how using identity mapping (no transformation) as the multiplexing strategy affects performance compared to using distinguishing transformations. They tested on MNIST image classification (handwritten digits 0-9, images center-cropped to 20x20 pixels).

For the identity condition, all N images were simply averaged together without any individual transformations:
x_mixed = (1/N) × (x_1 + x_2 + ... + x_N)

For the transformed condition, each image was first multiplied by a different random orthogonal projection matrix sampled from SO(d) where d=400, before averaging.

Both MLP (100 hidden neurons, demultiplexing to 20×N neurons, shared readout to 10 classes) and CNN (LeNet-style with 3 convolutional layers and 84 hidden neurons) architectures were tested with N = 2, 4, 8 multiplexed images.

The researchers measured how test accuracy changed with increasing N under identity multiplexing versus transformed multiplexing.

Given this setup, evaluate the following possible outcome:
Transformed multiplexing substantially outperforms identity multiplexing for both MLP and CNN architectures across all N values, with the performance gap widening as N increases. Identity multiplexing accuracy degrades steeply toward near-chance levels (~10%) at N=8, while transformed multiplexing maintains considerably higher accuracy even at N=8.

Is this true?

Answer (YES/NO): YES